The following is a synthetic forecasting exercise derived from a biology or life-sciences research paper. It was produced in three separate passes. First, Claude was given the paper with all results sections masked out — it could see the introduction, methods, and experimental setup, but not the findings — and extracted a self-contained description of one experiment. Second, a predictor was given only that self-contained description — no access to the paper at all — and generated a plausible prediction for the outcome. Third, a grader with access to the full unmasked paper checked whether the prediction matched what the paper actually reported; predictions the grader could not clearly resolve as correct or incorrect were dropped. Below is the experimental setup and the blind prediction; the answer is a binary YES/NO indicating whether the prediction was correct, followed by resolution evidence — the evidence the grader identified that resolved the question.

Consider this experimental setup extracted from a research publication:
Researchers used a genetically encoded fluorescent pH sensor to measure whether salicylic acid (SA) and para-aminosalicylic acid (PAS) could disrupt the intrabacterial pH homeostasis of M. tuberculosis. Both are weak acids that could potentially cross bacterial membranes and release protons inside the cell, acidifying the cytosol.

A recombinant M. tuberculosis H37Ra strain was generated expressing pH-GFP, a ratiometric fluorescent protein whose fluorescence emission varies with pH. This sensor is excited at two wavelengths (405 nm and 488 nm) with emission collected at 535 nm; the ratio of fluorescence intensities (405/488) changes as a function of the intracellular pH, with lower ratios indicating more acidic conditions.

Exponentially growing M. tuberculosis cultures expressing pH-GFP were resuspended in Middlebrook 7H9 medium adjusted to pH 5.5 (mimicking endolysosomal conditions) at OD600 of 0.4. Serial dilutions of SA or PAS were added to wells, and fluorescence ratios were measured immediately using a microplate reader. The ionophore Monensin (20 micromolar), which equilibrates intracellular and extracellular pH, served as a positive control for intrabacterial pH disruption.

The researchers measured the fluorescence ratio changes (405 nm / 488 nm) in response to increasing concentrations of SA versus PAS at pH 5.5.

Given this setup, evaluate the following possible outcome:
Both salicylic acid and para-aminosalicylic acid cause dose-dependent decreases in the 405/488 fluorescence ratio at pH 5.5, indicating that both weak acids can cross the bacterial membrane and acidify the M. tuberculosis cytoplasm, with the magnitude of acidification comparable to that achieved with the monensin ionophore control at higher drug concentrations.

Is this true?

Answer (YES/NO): NO